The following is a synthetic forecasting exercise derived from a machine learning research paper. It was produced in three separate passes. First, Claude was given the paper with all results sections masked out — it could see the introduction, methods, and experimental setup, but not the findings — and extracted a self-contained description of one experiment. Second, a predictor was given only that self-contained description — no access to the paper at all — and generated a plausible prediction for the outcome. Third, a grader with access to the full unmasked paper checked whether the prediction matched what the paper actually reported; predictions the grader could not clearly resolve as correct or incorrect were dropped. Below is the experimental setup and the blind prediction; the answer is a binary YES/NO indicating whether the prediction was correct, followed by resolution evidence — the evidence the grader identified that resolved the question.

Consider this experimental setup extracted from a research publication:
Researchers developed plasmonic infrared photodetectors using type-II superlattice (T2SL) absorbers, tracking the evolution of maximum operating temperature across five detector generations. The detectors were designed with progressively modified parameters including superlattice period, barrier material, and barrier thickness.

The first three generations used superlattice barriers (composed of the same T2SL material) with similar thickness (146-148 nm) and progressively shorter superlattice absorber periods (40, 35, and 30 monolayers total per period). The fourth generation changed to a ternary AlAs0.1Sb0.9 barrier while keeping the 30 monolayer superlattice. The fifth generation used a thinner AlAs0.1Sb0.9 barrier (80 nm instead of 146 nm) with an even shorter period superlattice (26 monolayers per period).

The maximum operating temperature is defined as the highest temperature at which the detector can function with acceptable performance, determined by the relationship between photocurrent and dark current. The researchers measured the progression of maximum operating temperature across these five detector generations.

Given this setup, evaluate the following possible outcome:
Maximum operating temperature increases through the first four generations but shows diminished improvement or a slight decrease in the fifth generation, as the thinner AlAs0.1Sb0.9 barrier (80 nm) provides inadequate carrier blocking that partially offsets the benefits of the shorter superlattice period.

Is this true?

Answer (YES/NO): NO